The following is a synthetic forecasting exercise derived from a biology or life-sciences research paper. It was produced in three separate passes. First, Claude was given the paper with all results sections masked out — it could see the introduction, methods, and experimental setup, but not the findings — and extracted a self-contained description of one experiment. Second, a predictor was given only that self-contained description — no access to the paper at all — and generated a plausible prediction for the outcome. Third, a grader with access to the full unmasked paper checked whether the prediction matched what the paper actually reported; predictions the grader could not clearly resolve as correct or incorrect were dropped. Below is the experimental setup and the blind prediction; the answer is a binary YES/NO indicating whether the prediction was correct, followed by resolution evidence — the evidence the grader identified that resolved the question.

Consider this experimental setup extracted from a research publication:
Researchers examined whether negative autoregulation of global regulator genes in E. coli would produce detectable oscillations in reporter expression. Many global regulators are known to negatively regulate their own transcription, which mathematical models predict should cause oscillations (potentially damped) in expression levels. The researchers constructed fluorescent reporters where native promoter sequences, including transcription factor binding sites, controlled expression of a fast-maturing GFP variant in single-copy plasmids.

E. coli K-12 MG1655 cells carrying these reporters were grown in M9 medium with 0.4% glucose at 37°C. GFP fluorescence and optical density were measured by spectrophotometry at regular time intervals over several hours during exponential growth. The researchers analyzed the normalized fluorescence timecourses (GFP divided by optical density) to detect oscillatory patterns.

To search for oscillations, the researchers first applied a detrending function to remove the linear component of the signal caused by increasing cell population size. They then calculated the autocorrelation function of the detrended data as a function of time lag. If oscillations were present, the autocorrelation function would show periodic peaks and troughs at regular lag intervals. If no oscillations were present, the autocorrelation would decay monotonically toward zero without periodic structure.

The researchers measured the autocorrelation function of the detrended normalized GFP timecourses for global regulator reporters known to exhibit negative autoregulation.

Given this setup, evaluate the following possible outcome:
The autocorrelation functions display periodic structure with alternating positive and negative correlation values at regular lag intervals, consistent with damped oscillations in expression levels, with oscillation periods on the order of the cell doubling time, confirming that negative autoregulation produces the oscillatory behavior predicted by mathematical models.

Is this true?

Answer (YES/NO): YES